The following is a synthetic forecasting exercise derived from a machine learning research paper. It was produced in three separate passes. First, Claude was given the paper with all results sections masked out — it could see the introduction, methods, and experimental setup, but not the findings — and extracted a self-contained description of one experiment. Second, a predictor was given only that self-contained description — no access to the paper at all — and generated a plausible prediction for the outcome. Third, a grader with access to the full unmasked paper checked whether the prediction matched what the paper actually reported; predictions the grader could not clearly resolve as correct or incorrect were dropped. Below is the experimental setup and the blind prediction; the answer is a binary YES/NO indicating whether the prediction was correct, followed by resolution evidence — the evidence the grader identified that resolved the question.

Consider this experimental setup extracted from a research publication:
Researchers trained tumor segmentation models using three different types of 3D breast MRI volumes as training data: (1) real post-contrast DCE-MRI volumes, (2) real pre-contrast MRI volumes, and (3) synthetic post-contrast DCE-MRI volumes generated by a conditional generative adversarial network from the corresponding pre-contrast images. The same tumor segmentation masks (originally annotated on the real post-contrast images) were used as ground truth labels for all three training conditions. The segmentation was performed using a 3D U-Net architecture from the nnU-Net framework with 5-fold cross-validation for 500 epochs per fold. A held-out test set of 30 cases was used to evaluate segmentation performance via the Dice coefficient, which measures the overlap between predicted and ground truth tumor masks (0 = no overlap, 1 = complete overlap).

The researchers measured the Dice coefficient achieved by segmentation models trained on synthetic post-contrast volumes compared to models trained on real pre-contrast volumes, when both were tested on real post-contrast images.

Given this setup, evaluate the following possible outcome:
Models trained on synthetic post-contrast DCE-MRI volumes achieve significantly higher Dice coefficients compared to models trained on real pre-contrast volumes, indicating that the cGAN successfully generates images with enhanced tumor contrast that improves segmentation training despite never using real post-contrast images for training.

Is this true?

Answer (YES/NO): YES